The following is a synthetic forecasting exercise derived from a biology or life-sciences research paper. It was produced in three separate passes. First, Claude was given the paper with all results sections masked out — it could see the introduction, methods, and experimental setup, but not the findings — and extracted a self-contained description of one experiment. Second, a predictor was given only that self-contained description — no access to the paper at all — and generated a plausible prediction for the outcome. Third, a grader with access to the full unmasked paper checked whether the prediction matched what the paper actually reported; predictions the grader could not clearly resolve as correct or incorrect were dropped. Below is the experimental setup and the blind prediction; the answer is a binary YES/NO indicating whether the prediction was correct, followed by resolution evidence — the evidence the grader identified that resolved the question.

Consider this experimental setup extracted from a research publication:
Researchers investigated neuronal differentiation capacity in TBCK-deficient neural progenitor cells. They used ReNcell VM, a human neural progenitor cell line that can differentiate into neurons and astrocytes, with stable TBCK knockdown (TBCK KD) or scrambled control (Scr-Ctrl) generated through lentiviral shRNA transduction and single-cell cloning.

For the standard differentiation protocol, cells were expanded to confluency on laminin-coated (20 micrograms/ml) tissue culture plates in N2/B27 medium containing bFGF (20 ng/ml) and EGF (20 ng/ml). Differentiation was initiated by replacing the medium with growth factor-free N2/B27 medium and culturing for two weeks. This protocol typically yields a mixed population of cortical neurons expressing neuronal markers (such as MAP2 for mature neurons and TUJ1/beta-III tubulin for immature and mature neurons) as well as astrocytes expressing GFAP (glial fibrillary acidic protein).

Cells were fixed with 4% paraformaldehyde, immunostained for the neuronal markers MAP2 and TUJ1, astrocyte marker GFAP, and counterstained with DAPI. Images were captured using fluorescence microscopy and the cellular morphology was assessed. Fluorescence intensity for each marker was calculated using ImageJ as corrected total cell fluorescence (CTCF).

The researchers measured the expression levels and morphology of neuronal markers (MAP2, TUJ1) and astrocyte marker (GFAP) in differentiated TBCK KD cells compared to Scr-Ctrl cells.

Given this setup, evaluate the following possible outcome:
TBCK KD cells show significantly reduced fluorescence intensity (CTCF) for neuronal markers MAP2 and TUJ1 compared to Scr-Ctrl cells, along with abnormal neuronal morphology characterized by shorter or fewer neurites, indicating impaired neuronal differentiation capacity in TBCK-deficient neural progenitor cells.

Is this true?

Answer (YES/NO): YES